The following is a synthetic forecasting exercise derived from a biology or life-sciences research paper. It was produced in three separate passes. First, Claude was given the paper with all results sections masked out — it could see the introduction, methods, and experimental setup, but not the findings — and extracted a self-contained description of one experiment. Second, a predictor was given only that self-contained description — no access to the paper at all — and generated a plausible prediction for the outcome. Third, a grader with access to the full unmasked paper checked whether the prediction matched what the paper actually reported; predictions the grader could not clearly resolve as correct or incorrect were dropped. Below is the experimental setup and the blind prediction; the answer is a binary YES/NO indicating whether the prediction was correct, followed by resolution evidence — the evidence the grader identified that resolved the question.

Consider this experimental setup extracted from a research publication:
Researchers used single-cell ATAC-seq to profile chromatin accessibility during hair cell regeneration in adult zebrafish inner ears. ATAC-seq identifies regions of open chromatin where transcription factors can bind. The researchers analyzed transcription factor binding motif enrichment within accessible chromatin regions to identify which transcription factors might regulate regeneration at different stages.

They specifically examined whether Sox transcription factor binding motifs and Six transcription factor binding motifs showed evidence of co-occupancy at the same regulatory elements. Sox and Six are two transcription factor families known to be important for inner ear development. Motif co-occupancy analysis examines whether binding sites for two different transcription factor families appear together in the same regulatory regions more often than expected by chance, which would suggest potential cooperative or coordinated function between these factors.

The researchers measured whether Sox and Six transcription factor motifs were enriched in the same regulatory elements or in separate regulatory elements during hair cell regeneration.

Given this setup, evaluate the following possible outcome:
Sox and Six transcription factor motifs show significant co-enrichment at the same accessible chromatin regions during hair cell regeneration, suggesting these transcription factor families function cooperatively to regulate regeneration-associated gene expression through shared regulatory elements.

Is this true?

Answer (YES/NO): YES